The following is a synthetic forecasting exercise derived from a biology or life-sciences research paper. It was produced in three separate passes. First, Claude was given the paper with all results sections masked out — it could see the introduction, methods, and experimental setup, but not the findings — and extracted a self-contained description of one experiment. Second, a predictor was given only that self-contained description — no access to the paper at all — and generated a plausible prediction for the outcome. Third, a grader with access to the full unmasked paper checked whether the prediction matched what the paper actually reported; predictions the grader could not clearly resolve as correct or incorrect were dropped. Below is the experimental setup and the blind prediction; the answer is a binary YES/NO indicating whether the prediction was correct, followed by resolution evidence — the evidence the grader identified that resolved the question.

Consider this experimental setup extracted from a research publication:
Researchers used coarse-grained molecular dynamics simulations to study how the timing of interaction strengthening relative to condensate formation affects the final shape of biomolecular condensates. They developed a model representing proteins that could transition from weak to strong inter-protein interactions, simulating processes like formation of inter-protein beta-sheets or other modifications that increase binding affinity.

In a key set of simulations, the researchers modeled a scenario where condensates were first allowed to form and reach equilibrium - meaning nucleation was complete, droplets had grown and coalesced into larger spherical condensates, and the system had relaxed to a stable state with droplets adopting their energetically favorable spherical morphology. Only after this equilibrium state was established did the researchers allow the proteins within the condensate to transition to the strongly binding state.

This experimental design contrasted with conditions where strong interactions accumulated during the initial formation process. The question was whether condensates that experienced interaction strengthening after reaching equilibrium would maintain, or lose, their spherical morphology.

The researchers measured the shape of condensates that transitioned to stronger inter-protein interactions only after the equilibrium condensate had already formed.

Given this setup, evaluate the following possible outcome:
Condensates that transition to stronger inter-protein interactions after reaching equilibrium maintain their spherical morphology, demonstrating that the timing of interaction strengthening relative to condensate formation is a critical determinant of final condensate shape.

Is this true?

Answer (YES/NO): YES